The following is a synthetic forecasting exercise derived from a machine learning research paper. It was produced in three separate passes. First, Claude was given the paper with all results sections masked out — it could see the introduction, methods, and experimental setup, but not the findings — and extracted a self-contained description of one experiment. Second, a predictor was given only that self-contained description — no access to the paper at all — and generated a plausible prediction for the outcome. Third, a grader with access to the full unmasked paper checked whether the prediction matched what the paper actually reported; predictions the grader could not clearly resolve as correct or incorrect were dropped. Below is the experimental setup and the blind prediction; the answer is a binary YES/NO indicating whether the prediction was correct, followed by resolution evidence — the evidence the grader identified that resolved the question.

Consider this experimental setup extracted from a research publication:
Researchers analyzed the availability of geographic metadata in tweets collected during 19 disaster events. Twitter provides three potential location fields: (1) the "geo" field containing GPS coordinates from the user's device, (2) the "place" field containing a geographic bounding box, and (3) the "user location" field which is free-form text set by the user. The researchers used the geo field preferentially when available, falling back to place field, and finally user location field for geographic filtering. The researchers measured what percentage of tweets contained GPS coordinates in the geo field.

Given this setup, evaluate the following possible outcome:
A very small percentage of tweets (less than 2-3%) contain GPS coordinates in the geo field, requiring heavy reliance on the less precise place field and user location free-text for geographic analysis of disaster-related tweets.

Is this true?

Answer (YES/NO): YES